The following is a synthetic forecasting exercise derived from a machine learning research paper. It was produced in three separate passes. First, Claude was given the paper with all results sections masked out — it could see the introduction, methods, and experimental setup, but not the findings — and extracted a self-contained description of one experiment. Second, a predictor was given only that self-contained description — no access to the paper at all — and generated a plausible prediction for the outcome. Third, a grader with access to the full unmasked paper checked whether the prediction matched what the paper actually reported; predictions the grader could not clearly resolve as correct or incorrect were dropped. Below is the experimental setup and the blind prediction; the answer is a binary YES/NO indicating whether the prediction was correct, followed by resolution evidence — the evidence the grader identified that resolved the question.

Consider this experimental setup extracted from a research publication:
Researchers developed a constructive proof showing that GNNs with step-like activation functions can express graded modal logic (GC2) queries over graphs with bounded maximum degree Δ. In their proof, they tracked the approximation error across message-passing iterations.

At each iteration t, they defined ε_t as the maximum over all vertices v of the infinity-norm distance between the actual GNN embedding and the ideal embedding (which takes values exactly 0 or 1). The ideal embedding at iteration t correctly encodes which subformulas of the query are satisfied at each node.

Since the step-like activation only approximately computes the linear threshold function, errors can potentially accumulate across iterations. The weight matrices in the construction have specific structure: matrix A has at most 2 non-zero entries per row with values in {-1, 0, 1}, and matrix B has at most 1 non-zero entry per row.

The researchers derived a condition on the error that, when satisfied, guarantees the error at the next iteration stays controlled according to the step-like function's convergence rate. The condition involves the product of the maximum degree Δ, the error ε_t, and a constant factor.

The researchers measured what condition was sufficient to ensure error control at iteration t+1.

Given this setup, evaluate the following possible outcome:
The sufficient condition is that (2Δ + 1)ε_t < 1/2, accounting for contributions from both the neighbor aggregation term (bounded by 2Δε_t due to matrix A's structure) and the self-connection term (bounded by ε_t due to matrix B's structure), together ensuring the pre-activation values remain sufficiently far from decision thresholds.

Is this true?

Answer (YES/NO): NO